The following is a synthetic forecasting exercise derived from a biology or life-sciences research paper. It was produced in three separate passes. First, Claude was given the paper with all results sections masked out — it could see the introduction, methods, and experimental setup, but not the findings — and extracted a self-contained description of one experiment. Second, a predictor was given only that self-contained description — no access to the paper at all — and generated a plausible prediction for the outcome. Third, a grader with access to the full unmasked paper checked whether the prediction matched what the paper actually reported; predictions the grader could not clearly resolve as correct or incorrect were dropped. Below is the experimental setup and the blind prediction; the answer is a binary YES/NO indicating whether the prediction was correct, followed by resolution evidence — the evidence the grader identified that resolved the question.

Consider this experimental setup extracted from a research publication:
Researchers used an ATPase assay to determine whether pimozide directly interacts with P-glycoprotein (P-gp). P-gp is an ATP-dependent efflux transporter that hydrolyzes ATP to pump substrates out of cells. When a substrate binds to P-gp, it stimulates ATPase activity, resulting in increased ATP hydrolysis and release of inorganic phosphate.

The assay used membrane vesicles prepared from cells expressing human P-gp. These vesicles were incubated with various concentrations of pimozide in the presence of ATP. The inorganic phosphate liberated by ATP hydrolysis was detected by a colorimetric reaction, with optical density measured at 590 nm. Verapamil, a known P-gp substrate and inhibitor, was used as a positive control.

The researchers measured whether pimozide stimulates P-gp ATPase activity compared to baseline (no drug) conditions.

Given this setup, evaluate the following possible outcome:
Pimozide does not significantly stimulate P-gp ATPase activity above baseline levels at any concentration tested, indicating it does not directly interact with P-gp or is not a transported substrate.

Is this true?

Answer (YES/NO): NO